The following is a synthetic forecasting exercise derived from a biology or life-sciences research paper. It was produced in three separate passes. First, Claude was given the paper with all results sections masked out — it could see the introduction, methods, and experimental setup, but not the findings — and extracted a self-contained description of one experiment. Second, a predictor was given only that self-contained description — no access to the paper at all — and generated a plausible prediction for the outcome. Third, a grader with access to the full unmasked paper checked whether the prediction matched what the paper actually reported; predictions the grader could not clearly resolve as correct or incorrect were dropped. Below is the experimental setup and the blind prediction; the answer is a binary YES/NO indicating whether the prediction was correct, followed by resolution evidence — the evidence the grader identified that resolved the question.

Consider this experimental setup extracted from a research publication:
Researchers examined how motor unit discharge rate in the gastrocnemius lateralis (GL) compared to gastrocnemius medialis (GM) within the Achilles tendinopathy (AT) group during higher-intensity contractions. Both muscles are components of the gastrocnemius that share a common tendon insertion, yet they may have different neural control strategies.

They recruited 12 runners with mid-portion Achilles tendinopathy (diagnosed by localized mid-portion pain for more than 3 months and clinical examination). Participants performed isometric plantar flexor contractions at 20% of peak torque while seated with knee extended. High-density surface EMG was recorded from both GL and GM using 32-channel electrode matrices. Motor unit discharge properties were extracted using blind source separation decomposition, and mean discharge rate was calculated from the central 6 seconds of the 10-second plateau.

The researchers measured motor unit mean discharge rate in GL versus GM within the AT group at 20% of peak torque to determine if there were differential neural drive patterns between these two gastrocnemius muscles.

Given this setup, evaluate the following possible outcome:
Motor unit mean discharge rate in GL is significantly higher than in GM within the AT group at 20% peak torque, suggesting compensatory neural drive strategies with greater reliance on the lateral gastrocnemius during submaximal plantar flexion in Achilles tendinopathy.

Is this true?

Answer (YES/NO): NO